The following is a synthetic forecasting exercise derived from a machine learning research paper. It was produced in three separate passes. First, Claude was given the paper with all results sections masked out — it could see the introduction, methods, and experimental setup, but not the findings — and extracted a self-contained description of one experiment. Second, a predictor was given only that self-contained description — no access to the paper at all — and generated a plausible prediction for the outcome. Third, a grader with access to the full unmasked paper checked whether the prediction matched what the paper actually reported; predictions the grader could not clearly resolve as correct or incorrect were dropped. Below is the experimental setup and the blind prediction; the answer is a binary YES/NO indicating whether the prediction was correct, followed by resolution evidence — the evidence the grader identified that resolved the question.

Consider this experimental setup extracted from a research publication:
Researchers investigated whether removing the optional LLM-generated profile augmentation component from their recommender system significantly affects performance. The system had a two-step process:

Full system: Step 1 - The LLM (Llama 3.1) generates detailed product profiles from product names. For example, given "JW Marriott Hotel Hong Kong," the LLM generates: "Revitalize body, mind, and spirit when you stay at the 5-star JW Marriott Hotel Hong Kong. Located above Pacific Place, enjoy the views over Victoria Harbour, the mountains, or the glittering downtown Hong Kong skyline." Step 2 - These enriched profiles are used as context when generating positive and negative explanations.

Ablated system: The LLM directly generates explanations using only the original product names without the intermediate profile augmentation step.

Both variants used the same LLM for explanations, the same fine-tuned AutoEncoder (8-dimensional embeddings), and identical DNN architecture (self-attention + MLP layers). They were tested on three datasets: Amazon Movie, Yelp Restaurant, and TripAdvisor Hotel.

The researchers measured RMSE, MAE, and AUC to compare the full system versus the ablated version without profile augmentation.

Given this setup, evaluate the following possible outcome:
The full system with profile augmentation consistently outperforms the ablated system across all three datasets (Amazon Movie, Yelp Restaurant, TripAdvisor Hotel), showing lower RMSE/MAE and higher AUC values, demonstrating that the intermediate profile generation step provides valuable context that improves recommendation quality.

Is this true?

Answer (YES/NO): YES